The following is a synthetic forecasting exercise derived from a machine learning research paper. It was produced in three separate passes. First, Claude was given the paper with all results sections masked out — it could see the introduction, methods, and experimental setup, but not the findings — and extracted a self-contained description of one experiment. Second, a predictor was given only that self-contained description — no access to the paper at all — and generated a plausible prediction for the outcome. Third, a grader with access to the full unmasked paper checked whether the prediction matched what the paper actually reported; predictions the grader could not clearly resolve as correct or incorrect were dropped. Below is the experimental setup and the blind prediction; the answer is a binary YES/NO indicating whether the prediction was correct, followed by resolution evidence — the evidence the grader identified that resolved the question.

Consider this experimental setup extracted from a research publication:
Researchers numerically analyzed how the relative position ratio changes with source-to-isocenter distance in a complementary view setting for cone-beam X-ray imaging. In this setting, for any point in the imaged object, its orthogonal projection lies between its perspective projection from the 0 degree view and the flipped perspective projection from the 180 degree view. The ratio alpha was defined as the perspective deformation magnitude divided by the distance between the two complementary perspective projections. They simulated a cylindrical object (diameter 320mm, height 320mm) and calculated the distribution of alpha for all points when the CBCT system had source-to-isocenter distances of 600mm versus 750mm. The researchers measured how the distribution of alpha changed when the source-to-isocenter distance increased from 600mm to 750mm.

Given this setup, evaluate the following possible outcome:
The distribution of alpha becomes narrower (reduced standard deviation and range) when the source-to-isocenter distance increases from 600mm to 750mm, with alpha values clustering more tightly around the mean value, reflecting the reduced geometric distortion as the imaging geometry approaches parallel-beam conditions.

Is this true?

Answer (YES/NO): YES